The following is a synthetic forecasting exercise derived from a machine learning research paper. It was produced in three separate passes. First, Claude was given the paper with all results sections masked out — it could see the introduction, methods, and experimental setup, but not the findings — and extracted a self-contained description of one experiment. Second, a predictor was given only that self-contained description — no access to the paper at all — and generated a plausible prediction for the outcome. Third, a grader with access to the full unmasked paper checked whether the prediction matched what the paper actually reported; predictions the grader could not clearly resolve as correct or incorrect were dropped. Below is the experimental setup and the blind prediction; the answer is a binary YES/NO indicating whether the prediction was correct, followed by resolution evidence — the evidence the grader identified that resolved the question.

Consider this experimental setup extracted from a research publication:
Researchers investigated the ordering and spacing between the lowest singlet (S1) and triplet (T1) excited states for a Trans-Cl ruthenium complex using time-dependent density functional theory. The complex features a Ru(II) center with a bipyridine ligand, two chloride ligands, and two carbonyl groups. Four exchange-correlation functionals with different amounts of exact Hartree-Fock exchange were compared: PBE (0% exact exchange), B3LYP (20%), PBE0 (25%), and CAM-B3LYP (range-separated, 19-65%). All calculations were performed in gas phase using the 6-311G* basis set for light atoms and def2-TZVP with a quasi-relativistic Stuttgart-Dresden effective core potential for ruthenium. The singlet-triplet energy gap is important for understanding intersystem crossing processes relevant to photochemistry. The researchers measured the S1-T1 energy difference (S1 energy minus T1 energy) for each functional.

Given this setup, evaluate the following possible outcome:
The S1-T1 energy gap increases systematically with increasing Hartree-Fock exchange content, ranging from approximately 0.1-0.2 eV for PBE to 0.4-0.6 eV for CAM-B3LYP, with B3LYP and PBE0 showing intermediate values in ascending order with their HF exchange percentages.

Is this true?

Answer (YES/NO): NO